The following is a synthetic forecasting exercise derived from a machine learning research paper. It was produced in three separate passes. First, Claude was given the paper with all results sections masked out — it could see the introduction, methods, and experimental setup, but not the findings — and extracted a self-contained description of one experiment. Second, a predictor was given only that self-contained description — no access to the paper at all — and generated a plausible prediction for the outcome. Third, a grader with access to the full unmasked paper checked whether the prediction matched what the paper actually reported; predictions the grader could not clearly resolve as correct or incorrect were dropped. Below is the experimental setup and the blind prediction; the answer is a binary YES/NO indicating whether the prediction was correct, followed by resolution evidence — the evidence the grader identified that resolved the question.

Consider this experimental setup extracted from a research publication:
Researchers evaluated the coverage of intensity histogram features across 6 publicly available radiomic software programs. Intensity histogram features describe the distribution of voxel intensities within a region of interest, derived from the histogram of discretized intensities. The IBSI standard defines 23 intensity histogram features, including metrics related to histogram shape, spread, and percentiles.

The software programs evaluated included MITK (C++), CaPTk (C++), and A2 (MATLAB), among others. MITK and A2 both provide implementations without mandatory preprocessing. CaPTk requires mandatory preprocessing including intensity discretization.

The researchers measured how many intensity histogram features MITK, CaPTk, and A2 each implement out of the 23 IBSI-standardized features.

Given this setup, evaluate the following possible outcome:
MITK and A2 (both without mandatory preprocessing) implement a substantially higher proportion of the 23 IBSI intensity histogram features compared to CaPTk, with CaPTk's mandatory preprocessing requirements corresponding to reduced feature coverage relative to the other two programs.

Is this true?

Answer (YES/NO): YES